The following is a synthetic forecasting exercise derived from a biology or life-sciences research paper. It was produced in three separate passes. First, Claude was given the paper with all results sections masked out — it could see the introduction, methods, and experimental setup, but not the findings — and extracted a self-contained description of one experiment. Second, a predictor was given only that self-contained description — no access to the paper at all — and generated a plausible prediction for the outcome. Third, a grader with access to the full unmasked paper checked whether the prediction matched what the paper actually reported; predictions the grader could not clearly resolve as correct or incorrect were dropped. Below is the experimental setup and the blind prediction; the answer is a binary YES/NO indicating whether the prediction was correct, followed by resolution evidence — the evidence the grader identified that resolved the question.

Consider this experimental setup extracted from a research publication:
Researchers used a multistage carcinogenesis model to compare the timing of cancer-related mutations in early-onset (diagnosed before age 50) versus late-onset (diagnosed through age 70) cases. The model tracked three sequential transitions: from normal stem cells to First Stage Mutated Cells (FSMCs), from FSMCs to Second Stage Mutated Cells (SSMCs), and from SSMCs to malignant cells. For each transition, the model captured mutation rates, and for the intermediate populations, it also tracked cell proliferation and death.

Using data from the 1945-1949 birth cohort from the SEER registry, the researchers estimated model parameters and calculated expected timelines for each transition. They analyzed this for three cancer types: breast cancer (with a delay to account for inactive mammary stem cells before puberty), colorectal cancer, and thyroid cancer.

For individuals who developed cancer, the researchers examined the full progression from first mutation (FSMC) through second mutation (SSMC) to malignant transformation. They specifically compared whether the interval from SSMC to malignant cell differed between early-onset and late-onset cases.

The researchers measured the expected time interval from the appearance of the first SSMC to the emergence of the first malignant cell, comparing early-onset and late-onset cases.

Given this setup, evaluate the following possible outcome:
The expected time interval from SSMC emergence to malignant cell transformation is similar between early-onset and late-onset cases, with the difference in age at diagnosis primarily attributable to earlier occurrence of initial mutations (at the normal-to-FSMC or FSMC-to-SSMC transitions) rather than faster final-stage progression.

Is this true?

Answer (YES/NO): NO